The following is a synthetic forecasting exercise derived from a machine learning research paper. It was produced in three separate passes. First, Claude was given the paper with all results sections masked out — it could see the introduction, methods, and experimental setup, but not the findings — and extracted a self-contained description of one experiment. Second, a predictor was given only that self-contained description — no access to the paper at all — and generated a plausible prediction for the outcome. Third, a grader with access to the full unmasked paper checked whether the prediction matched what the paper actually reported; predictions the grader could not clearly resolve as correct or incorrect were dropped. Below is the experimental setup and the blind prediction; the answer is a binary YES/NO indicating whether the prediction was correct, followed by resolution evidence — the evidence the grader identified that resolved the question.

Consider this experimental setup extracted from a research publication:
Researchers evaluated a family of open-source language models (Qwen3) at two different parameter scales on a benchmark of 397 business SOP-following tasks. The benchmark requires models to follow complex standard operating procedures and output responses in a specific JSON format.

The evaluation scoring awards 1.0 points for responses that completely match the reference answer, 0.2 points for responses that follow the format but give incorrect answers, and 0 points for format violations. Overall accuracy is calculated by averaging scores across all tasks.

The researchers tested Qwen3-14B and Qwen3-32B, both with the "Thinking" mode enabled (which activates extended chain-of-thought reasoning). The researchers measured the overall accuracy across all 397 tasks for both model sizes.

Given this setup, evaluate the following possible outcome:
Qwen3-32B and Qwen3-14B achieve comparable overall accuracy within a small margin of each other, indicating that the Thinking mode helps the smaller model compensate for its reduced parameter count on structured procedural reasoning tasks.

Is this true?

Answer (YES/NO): YES